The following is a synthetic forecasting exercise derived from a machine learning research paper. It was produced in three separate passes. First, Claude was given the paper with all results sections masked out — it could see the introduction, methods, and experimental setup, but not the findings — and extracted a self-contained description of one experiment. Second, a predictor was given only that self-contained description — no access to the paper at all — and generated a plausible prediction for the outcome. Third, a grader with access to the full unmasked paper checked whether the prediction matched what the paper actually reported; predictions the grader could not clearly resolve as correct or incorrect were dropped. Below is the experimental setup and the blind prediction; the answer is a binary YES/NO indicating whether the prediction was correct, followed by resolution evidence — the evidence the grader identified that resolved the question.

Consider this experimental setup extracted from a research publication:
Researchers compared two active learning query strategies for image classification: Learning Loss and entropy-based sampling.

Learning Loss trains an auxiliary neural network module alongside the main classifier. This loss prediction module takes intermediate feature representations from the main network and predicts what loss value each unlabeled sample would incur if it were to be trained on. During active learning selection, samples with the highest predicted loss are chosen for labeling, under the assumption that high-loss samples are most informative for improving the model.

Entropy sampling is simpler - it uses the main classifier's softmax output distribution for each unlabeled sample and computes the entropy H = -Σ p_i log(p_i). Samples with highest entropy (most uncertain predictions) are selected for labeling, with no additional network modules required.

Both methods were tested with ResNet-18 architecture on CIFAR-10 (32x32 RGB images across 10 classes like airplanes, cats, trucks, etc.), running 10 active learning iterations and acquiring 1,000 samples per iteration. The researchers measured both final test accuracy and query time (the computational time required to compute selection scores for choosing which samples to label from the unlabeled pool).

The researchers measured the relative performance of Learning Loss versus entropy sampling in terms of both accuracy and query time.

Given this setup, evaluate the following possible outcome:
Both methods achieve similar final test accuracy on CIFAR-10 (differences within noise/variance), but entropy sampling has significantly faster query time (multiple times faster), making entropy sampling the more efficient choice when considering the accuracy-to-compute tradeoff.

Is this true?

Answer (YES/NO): NO